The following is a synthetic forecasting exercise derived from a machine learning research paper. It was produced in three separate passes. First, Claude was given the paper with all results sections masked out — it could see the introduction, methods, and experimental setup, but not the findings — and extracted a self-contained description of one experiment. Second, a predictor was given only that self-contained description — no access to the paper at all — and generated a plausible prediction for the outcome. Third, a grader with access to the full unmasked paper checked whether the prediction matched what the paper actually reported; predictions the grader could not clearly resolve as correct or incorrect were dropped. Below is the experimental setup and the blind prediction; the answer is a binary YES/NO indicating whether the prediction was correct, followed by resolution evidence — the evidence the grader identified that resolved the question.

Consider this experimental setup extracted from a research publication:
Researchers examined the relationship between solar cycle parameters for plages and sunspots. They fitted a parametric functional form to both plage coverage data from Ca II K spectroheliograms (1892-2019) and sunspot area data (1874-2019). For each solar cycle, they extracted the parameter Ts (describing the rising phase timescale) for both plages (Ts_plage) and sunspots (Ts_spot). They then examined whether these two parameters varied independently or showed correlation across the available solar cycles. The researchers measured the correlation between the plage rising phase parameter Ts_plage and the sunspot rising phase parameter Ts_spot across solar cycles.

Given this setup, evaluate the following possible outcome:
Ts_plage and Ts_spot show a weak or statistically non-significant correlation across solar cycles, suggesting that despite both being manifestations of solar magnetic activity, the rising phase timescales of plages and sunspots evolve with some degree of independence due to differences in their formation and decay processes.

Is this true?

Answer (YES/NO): NO